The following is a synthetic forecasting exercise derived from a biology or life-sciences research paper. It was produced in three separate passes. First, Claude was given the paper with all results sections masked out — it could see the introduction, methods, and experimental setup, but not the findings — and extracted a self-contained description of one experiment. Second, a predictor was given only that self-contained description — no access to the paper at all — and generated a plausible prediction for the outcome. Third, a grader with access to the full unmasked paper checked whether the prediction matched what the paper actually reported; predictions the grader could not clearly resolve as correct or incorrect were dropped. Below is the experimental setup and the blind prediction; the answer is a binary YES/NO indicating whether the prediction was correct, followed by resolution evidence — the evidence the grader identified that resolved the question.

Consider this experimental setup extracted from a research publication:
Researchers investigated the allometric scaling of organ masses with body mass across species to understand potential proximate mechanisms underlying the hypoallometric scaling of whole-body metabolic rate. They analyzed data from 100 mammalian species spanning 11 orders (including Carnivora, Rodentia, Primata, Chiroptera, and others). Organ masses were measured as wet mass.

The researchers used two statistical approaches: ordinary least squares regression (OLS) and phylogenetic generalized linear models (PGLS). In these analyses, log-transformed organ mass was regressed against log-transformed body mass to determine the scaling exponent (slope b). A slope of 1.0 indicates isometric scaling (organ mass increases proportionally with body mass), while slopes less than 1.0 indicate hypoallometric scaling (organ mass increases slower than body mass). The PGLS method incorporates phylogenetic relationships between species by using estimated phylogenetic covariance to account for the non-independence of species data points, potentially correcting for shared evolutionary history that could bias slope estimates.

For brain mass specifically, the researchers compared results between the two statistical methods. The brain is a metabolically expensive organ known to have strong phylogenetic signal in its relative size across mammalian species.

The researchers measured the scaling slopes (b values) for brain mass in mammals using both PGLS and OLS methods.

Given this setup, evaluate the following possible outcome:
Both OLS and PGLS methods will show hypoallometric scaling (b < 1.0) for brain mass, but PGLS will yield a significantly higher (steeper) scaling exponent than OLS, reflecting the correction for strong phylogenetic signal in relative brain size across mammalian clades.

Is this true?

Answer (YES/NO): NO